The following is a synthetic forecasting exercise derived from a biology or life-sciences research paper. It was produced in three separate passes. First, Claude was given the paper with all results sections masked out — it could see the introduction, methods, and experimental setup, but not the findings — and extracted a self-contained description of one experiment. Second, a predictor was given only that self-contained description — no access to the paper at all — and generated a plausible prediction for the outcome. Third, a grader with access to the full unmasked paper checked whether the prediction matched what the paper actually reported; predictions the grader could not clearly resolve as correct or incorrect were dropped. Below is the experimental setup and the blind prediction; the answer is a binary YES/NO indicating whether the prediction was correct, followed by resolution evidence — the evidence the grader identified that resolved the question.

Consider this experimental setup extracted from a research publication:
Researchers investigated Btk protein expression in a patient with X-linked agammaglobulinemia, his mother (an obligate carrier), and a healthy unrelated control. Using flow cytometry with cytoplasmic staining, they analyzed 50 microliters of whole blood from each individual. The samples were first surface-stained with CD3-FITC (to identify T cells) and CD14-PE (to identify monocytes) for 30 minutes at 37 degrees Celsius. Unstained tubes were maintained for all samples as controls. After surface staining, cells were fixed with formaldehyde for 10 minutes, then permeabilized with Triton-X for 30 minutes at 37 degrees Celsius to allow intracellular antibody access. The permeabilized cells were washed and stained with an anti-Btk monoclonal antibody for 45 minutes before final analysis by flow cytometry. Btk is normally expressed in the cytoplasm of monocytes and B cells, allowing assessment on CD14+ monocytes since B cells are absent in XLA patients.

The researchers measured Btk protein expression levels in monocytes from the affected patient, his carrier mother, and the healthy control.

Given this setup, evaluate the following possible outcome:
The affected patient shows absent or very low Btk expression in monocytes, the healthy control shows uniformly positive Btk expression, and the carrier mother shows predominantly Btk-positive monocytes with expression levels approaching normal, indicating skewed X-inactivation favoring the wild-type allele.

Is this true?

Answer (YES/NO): NO